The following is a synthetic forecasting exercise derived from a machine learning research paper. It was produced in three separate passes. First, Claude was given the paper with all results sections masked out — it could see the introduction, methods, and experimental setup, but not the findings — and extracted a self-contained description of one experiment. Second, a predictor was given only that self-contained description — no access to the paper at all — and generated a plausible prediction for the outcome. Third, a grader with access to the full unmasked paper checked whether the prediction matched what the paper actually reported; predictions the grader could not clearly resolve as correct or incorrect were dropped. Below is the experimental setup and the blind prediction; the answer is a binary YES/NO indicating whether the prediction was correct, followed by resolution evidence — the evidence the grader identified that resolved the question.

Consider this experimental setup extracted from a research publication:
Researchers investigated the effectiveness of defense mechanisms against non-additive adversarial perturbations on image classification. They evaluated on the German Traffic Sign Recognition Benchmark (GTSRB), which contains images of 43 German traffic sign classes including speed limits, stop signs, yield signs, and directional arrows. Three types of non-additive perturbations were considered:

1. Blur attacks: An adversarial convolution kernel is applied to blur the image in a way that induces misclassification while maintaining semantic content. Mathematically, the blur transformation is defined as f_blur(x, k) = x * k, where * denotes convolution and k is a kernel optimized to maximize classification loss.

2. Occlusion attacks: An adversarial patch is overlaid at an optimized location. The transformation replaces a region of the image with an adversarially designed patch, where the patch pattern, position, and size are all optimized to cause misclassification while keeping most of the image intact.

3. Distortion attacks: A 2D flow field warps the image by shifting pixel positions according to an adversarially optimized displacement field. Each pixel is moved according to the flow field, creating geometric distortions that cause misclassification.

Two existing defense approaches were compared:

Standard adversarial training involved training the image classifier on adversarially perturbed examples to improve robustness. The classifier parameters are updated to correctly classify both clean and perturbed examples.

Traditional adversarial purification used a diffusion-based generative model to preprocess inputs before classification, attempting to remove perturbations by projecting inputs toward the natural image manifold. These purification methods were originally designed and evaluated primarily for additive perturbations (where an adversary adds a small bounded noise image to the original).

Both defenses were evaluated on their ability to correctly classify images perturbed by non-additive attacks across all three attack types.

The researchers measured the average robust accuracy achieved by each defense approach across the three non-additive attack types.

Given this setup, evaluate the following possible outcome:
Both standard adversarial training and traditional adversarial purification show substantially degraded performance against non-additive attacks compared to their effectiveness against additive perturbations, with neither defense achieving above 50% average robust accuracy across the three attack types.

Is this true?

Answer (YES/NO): YES